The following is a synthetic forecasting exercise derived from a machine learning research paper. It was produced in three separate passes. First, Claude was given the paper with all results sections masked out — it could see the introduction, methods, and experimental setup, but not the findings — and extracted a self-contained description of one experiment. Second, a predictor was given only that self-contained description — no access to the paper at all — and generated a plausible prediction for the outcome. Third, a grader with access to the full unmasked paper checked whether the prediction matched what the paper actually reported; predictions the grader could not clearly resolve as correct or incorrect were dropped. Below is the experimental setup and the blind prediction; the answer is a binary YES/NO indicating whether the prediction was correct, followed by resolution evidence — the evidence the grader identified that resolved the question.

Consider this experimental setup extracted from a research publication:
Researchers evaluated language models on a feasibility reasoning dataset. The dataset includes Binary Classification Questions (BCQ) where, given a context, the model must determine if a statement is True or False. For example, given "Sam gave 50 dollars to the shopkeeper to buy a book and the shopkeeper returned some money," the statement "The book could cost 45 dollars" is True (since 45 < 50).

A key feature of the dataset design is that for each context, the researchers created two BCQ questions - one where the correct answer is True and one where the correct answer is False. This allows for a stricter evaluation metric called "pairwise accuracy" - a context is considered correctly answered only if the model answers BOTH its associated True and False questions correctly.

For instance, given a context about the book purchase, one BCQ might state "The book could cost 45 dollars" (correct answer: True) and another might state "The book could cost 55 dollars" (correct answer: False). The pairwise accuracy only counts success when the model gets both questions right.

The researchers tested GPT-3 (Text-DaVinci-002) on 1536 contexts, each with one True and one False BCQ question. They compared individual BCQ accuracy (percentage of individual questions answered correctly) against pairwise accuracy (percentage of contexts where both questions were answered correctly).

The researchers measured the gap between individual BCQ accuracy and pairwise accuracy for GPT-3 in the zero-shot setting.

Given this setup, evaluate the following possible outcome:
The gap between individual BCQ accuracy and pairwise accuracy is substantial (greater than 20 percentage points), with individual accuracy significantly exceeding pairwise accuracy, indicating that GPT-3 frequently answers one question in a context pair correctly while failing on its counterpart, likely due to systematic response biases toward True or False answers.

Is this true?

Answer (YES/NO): NO